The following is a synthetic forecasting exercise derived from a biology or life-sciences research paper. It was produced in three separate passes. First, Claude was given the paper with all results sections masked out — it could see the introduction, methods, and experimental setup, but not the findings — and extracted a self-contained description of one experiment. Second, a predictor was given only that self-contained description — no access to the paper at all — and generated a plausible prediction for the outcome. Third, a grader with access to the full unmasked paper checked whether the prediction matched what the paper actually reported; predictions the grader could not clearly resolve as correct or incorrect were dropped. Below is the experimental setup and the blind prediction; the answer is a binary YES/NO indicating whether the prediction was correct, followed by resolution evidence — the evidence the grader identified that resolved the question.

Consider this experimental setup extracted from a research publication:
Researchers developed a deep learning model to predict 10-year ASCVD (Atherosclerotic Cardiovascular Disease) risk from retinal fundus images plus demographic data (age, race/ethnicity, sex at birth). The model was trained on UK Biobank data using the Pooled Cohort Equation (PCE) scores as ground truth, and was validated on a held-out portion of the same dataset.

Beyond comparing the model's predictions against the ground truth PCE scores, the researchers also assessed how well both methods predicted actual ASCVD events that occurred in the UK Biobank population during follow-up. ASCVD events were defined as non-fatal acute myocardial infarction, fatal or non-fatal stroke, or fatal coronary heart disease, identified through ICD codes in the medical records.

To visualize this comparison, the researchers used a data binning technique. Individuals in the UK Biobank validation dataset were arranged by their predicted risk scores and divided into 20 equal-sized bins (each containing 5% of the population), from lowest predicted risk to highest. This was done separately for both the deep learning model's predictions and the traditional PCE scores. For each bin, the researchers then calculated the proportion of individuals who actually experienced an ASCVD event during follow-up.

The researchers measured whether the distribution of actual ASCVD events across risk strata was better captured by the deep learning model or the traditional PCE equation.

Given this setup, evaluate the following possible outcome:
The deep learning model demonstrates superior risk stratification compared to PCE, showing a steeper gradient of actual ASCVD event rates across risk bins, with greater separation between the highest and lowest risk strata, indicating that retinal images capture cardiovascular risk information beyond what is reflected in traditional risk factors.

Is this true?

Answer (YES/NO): NO